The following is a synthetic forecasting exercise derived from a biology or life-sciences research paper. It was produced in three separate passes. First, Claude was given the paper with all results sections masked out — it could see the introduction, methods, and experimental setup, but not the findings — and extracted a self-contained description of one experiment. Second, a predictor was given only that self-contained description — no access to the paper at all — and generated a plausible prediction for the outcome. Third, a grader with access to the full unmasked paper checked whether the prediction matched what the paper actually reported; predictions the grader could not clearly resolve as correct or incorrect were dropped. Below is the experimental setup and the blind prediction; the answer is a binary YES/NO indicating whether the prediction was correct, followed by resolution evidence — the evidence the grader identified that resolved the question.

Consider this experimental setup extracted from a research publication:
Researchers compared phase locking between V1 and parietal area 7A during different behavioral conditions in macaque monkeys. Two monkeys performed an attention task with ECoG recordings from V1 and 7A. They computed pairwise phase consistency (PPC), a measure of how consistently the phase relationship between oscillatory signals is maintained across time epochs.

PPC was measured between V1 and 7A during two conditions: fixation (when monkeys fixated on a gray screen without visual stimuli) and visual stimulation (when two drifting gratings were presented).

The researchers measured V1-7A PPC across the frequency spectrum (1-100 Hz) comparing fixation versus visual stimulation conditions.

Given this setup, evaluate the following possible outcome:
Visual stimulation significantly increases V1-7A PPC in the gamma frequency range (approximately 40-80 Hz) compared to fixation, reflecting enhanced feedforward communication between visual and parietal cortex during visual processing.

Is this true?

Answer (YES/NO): YES